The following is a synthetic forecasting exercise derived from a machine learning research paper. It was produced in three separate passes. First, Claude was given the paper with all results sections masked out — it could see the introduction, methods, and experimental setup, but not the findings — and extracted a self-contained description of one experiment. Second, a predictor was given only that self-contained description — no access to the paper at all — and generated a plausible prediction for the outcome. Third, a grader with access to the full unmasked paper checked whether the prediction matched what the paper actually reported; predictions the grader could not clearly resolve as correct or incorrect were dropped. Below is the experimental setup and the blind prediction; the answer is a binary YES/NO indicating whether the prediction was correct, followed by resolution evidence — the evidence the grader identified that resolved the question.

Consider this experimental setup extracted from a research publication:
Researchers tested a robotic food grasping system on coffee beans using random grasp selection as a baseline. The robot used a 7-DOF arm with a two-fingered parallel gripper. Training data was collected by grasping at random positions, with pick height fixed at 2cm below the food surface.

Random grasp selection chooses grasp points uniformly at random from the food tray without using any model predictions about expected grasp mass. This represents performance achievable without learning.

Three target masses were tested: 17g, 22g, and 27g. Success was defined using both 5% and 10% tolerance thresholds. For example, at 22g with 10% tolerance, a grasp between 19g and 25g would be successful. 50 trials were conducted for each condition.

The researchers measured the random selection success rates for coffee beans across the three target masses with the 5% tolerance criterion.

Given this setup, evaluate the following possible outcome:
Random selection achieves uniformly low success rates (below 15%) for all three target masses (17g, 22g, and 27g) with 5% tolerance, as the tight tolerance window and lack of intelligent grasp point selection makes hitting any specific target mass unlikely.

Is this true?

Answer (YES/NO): NO